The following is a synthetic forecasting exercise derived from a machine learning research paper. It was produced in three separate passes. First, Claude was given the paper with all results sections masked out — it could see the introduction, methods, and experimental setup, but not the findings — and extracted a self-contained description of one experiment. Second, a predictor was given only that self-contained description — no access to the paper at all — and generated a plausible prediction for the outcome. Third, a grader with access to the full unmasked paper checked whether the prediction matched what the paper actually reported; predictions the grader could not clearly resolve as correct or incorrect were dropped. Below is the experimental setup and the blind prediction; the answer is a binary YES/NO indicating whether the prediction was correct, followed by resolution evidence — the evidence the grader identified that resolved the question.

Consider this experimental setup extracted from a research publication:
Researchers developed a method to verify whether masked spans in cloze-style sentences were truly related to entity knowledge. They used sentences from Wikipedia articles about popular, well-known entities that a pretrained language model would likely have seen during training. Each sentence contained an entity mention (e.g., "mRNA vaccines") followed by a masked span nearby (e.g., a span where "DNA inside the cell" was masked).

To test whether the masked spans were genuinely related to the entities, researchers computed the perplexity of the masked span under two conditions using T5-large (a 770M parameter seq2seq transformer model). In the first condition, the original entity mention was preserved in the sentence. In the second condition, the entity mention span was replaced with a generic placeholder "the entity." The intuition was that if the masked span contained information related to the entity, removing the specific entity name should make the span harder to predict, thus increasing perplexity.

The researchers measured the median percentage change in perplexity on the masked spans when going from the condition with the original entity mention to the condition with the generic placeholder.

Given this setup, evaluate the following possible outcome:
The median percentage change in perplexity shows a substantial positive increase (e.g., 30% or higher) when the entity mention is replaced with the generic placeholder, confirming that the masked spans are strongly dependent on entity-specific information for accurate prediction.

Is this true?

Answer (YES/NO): YES